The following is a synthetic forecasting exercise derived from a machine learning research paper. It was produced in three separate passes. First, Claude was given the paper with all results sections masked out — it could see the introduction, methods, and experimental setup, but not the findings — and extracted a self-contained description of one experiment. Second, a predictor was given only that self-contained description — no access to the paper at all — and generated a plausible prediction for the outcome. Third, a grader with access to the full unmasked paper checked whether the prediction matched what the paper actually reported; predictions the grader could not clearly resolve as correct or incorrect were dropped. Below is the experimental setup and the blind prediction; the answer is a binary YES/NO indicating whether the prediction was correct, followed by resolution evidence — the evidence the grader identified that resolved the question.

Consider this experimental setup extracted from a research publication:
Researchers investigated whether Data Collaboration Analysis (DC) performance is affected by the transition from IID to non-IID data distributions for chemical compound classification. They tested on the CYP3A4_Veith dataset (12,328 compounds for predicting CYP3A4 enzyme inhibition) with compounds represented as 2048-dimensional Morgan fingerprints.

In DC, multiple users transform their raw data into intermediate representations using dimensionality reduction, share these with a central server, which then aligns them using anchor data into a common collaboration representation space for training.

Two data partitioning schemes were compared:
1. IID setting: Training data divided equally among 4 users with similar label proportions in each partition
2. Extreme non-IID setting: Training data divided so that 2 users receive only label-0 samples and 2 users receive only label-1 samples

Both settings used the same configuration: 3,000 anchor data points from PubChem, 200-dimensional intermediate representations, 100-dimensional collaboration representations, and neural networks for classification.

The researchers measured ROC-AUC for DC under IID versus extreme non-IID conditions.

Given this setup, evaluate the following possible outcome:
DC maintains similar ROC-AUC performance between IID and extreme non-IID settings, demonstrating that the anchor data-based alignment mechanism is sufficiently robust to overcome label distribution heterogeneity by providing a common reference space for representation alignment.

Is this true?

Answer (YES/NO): NO